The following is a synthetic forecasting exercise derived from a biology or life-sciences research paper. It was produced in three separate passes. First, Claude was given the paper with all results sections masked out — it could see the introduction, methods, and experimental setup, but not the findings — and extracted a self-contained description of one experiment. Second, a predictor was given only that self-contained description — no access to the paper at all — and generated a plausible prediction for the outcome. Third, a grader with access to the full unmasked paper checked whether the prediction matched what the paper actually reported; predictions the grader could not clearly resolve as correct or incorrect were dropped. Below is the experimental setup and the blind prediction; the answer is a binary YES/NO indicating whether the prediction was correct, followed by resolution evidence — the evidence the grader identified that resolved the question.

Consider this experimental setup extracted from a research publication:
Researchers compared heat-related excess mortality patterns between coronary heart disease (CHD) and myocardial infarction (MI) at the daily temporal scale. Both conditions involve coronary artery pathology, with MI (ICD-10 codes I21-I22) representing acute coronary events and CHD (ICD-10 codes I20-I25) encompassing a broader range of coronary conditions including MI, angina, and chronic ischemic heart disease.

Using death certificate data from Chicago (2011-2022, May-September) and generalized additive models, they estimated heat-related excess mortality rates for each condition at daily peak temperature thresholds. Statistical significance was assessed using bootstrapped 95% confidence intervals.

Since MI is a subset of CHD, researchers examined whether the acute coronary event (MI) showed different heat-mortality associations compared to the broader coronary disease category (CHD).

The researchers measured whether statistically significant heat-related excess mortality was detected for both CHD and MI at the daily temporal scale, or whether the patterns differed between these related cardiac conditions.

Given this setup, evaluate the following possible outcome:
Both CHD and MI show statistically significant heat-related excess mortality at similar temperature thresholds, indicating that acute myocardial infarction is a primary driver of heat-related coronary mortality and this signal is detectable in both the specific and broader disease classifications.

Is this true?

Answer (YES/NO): NO